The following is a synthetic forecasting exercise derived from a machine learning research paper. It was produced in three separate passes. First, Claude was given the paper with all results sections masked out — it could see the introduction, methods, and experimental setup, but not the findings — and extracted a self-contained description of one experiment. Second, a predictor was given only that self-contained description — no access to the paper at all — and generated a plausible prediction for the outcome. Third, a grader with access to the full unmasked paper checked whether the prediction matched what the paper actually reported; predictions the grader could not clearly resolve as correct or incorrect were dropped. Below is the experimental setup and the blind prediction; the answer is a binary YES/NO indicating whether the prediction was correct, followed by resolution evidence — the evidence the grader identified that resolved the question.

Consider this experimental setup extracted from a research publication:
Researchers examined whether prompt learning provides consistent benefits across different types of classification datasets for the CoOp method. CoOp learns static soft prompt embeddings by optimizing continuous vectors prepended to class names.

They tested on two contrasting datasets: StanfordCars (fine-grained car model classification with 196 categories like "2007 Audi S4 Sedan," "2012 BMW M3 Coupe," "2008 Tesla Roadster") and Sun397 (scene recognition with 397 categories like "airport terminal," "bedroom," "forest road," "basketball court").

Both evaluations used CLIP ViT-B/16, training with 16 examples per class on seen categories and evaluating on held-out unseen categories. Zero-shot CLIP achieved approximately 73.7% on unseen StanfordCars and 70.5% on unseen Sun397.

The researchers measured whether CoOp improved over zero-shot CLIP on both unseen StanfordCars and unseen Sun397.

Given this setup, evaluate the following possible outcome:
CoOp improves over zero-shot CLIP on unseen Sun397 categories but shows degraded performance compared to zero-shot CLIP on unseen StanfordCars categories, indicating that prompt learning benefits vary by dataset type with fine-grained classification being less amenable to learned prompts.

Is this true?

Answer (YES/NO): NO